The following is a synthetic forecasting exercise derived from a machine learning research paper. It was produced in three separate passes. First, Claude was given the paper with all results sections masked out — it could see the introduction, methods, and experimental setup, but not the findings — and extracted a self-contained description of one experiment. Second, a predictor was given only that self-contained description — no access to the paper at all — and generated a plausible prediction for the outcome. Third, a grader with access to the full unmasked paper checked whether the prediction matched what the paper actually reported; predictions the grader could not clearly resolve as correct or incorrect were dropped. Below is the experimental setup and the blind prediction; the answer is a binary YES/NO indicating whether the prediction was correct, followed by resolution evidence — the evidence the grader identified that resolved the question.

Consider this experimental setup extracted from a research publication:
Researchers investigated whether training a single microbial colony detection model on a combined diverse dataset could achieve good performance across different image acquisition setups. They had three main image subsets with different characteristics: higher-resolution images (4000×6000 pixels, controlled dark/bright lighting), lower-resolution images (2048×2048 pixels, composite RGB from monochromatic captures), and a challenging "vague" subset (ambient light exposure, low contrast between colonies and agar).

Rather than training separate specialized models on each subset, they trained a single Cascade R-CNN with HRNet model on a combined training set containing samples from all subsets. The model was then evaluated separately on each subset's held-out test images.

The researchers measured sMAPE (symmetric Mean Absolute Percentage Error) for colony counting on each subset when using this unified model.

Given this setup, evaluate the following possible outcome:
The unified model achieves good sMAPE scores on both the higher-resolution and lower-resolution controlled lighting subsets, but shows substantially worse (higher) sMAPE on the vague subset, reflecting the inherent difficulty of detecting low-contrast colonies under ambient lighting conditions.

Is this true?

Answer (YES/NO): NO